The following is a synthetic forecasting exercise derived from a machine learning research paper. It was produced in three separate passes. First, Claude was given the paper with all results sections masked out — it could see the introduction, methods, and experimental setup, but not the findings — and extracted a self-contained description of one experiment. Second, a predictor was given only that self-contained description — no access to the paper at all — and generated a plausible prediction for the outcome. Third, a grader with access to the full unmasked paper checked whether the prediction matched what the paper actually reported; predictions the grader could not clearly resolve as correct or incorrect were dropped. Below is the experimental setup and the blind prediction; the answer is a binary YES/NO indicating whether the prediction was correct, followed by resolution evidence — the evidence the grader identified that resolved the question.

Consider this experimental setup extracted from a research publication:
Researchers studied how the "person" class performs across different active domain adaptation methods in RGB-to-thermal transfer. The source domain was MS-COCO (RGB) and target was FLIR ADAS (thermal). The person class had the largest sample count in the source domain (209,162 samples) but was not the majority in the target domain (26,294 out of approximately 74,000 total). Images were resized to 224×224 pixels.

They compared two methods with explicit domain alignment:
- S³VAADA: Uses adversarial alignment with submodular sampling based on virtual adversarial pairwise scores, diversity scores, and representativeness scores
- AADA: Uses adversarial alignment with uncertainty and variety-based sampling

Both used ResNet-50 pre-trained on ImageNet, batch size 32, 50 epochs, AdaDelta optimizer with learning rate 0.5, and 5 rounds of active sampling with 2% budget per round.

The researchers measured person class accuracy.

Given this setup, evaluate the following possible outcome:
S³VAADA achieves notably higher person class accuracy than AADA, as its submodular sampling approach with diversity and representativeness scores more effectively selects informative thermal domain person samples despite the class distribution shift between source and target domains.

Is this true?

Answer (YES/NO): NO